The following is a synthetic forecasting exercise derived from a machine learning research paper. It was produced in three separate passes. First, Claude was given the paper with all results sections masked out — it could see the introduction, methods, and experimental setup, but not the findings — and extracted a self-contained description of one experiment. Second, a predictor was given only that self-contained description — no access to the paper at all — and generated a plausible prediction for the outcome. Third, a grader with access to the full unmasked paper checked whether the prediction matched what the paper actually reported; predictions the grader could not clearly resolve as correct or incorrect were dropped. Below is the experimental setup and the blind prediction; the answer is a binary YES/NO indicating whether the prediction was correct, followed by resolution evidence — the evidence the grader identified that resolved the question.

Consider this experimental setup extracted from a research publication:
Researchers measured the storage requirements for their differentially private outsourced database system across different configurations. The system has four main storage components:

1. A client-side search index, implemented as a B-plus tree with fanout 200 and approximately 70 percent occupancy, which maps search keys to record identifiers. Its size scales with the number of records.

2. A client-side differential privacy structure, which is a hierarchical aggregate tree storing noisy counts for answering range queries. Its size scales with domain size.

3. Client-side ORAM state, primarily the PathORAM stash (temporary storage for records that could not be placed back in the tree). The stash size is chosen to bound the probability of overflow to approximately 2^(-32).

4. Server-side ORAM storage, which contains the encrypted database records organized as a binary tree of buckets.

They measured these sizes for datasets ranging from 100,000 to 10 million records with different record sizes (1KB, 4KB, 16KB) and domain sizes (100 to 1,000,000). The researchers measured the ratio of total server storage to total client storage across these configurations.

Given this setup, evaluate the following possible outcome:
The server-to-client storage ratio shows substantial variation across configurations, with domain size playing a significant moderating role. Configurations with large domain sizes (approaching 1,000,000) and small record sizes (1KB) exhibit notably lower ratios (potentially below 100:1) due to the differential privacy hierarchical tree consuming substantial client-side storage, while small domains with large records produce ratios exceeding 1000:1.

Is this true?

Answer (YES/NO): NO